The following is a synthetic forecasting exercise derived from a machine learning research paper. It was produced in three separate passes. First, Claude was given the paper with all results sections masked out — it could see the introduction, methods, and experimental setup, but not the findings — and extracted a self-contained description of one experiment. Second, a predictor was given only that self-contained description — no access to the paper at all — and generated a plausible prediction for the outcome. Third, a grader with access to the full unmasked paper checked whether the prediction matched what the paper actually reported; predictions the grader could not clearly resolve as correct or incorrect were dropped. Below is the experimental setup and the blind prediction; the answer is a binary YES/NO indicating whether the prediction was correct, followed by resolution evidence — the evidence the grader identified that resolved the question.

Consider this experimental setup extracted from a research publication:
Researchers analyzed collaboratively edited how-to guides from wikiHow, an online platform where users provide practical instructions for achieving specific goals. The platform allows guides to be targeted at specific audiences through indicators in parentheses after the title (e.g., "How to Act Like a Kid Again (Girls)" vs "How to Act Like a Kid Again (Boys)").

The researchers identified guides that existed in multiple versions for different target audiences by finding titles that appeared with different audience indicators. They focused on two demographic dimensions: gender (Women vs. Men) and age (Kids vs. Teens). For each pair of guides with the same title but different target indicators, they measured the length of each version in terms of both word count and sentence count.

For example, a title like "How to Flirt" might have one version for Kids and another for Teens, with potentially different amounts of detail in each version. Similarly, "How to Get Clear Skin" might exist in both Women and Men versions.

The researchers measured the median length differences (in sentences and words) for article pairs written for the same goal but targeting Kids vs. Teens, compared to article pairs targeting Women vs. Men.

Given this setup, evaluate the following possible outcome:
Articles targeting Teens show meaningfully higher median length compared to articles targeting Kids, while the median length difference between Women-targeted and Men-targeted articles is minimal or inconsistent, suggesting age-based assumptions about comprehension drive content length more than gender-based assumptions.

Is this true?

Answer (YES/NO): YES